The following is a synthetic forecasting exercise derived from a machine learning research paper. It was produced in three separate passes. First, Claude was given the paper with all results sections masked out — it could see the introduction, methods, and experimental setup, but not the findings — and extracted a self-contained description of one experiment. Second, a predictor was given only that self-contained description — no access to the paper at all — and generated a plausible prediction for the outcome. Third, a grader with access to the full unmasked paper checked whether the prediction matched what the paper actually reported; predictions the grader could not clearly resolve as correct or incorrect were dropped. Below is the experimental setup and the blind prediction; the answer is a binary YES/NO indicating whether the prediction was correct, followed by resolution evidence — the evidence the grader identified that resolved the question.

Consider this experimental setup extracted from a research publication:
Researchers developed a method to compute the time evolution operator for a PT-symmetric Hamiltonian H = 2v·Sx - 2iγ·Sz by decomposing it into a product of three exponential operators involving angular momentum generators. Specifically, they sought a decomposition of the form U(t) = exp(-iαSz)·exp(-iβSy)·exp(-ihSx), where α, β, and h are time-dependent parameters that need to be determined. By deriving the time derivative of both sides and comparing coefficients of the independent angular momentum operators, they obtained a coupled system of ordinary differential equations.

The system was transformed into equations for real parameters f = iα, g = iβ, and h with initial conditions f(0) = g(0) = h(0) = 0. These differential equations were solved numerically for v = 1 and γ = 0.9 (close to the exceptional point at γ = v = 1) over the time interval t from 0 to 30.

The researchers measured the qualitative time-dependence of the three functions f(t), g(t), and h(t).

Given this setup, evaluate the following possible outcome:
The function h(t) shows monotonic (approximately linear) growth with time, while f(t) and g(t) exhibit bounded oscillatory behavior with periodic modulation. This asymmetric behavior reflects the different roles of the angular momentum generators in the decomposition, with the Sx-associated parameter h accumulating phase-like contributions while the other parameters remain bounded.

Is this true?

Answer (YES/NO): YES